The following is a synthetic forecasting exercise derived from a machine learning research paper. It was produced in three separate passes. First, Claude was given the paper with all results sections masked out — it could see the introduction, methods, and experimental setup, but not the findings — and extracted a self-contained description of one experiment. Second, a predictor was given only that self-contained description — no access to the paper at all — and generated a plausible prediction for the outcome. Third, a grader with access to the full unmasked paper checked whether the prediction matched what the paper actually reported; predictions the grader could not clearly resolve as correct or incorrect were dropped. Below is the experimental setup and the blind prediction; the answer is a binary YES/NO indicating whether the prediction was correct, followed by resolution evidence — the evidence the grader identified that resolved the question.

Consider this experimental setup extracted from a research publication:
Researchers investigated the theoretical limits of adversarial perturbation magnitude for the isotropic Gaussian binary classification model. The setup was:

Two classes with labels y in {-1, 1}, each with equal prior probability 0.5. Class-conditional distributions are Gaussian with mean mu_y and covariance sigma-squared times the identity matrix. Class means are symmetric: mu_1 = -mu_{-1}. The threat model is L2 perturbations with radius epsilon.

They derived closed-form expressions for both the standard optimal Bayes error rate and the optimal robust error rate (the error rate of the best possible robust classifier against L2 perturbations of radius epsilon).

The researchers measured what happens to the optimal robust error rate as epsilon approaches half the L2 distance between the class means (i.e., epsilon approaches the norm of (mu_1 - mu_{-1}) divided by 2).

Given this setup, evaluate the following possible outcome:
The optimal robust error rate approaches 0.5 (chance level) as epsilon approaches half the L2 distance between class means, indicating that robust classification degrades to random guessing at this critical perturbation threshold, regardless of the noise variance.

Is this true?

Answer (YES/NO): YES